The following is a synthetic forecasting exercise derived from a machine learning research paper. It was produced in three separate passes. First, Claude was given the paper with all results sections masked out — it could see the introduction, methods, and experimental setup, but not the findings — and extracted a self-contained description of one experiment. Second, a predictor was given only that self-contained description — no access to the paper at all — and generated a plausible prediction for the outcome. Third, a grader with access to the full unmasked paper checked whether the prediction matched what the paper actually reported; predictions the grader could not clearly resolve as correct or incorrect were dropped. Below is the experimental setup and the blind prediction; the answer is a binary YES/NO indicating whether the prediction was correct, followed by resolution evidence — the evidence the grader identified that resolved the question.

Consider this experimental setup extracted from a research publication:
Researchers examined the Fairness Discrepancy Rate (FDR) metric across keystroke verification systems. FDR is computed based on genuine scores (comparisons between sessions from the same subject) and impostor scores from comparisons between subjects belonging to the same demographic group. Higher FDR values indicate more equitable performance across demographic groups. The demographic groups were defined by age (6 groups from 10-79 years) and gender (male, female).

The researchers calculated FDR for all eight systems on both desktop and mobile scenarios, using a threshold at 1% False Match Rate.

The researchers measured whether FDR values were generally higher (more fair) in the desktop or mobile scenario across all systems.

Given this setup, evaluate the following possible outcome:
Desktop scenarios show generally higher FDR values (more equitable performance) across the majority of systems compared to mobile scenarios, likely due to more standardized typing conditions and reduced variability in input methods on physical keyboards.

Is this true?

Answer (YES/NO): YES